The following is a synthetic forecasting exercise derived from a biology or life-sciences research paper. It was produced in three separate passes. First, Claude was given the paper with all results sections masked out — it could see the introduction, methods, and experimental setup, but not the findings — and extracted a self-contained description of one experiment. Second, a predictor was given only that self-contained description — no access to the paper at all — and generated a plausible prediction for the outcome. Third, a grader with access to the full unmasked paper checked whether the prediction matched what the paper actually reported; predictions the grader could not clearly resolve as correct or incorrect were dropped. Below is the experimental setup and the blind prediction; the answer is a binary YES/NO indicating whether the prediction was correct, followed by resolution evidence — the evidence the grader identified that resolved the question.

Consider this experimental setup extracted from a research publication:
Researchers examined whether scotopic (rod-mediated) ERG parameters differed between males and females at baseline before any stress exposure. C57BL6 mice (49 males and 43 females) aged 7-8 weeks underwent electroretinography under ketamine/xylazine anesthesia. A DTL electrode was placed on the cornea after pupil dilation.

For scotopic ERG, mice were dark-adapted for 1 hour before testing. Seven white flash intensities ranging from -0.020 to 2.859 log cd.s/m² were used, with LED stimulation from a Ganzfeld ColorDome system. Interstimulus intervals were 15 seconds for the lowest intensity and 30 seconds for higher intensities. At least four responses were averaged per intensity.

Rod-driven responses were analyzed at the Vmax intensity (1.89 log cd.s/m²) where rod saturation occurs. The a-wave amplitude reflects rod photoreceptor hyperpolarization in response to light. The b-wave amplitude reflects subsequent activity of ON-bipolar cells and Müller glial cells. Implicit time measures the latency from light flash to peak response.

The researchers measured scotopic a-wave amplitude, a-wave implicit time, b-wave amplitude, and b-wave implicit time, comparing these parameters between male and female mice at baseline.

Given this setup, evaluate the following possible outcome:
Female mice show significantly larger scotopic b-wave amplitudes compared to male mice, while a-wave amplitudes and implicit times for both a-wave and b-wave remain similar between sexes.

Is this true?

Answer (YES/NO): NO